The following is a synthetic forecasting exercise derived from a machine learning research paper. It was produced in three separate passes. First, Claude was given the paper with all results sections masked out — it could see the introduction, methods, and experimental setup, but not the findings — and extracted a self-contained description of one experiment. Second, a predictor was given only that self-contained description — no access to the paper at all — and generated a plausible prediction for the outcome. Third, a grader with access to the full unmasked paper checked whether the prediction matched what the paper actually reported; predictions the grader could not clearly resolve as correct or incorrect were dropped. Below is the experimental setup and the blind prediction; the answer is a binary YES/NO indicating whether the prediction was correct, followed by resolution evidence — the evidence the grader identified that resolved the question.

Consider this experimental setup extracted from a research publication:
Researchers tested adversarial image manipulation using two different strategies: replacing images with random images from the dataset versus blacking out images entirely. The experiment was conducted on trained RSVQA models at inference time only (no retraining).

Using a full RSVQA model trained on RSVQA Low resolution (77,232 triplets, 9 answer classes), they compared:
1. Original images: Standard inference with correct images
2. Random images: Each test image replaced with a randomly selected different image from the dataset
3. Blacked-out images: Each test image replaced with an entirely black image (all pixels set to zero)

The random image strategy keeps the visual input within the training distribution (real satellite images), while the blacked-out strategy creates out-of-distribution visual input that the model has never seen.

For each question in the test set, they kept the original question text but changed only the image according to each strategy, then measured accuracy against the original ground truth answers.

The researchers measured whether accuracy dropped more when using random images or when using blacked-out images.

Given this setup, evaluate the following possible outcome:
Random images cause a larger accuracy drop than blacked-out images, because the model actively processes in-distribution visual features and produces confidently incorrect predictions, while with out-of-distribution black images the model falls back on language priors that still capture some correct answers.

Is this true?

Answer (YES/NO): NO